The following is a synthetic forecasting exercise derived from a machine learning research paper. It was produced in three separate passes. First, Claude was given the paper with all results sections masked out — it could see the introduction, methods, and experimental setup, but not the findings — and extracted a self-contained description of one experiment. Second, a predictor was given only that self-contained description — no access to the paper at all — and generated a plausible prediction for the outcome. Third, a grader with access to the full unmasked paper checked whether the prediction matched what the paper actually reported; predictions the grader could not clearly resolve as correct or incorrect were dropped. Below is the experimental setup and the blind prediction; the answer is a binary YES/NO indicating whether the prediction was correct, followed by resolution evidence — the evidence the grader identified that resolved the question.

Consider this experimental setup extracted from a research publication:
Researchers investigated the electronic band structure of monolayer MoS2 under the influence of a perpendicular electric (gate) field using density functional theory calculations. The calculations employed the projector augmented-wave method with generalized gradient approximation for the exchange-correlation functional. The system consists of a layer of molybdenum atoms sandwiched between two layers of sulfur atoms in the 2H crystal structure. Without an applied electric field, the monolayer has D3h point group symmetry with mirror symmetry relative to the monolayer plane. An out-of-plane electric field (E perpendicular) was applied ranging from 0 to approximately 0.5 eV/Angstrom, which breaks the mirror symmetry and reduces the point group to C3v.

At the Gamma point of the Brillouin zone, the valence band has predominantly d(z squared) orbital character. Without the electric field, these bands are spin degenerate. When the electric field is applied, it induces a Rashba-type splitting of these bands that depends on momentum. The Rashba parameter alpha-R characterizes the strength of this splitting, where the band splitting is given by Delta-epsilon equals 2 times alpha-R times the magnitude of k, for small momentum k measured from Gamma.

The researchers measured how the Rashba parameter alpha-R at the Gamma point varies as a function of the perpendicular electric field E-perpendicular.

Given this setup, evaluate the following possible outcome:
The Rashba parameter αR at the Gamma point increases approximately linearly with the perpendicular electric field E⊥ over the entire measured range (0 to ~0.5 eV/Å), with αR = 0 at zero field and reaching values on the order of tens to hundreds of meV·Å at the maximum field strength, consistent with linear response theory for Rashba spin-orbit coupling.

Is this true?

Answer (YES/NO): YES